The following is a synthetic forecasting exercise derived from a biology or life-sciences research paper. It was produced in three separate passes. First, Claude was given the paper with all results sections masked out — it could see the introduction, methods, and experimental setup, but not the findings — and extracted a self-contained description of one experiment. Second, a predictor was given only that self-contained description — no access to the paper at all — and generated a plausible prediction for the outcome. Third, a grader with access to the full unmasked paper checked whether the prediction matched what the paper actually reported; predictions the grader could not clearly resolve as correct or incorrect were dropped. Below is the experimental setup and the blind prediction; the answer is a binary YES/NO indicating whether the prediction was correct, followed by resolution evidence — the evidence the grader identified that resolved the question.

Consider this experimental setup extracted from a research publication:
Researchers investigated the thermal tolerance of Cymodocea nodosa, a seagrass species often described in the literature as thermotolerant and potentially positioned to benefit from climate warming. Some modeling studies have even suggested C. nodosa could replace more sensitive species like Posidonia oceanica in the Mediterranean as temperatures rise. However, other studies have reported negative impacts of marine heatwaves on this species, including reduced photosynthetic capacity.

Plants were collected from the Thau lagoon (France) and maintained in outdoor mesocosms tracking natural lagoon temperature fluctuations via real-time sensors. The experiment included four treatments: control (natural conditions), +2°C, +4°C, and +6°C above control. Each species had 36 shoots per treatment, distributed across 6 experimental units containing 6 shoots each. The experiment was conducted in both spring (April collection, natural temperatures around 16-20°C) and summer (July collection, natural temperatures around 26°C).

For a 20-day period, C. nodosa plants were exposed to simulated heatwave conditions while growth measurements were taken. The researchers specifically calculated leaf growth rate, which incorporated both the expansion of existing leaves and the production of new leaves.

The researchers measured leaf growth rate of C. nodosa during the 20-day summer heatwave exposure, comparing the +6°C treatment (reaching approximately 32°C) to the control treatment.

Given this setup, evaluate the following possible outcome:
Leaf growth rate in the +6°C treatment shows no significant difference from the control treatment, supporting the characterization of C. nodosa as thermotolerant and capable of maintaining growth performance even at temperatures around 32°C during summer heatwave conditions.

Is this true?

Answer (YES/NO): YES